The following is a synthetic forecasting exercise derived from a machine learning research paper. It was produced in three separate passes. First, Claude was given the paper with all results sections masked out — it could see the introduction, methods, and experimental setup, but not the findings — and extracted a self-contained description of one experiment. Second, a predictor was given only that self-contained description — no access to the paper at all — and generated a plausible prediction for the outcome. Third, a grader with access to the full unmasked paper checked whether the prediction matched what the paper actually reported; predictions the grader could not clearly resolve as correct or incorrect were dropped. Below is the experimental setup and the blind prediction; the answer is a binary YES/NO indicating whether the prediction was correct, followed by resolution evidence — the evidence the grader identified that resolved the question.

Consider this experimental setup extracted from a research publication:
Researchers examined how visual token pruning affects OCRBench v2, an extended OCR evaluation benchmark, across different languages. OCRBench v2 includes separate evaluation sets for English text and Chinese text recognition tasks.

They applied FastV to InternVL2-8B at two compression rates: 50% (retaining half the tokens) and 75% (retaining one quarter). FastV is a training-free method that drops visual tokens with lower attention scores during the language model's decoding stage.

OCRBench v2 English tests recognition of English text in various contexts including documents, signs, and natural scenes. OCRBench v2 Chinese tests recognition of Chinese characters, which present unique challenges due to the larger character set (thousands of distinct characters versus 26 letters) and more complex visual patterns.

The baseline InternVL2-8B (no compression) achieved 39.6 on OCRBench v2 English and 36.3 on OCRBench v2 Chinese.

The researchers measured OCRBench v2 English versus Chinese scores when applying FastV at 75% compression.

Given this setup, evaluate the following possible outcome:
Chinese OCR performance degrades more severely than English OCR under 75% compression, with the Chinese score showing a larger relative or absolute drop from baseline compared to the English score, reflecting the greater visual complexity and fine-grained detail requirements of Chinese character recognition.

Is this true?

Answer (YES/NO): YES